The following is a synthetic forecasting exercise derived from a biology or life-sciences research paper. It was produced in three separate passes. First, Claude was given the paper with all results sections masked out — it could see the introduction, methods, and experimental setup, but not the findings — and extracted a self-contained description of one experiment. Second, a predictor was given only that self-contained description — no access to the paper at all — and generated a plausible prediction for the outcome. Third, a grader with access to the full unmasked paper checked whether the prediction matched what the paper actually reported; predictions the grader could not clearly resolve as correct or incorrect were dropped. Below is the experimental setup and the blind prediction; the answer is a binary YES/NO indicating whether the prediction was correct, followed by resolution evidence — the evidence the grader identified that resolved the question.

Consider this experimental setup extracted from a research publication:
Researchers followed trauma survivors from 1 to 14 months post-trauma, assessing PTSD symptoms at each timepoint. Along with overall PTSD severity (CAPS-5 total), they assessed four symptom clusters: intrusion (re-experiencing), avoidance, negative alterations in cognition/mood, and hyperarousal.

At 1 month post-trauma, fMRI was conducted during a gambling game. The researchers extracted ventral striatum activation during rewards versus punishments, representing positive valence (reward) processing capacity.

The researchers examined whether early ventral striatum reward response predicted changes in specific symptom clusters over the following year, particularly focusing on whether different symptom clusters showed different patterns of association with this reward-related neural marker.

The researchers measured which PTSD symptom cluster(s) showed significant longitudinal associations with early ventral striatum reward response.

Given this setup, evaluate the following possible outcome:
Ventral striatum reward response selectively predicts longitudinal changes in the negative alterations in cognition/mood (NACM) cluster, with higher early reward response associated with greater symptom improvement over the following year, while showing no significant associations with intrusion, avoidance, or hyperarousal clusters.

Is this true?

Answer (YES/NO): NO